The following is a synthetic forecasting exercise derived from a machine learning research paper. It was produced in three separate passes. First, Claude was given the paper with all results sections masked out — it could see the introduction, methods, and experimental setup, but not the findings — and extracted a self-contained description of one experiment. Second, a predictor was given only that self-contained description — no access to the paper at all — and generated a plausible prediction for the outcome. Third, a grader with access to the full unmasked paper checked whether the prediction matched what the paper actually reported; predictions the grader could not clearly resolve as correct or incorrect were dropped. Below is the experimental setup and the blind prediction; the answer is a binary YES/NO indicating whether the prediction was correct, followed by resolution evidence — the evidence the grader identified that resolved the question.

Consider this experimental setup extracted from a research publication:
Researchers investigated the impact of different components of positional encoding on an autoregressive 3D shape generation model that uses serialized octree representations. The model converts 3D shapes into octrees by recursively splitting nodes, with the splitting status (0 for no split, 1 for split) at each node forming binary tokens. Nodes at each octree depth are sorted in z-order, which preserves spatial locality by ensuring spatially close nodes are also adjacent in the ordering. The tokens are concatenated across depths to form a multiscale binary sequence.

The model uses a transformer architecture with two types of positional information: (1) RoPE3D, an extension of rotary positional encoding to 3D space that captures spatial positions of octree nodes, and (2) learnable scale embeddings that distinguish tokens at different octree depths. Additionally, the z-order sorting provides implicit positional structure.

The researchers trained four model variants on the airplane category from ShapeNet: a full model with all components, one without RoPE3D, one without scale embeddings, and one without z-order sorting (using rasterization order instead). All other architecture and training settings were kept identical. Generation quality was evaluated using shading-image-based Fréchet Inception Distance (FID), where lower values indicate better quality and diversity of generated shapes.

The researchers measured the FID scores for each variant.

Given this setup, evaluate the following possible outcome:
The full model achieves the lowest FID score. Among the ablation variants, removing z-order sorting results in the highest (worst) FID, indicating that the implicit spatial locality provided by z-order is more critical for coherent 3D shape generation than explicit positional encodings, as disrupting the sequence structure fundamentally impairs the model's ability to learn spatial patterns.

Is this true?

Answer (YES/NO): YES